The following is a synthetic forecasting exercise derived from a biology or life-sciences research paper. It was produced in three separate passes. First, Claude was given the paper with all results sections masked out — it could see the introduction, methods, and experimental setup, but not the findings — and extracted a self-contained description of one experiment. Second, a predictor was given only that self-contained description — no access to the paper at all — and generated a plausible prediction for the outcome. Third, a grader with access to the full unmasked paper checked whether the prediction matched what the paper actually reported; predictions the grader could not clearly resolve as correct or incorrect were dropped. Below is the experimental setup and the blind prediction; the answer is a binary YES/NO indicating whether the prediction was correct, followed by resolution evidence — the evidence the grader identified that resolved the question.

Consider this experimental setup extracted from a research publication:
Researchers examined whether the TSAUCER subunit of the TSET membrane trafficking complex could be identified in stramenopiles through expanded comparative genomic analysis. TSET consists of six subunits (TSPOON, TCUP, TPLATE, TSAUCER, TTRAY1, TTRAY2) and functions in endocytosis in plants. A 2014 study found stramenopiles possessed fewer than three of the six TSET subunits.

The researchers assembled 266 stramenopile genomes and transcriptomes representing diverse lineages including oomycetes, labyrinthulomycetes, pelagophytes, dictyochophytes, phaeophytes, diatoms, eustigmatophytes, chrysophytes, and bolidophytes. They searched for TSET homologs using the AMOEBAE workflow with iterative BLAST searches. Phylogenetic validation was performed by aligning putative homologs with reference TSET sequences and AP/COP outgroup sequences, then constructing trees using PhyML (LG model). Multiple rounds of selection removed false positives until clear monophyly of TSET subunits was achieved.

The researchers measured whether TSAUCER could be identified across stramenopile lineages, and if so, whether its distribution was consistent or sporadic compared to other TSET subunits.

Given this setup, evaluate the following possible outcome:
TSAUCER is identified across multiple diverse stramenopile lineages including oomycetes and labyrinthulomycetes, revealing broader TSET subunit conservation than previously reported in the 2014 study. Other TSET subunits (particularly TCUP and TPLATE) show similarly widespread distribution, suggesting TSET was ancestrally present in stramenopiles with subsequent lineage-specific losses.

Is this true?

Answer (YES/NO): NO